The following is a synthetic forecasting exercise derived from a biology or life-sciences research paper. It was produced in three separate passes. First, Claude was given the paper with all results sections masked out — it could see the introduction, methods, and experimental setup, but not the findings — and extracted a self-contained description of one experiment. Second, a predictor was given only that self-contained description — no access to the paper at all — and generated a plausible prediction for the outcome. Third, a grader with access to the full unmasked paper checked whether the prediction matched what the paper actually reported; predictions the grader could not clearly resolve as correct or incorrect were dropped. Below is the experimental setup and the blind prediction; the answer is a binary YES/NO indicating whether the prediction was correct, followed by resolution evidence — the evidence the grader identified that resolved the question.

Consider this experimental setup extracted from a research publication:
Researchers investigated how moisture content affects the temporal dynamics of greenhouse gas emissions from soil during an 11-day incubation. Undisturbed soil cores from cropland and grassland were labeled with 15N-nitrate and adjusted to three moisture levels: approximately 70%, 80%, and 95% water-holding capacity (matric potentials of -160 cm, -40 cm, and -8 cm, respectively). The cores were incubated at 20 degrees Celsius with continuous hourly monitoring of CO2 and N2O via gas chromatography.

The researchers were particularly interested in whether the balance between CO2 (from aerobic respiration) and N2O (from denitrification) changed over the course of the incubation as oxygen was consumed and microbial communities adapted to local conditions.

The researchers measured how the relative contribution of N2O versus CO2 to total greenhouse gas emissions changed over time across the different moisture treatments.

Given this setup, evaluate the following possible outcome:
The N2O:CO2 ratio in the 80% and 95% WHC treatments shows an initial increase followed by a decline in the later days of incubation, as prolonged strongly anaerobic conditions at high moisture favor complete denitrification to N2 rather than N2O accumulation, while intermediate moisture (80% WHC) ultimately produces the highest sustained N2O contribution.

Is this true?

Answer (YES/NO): NO